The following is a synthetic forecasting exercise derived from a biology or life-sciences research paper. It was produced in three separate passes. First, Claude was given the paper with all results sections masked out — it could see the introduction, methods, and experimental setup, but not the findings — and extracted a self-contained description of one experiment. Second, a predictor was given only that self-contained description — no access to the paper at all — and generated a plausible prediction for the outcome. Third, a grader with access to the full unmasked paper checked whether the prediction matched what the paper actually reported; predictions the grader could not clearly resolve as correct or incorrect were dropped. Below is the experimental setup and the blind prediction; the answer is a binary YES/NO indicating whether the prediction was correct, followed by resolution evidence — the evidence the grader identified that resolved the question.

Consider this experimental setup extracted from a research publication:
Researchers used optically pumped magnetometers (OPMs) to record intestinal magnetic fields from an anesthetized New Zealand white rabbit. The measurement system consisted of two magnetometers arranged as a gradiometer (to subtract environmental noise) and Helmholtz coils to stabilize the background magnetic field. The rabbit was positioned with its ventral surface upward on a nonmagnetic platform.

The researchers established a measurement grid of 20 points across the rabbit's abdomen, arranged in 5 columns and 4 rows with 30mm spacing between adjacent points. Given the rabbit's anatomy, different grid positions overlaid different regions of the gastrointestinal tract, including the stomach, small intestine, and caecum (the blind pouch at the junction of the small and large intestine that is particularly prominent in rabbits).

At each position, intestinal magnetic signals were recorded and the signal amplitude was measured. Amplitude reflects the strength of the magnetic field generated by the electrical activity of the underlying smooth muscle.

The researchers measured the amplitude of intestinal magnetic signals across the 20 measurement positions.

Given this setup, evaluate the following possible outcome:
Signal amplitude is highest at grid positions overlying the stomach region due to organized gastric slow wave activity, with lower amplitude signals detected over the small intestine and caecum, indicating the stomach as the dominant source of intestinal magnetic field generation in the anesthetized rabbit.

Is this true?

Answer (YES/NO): NO